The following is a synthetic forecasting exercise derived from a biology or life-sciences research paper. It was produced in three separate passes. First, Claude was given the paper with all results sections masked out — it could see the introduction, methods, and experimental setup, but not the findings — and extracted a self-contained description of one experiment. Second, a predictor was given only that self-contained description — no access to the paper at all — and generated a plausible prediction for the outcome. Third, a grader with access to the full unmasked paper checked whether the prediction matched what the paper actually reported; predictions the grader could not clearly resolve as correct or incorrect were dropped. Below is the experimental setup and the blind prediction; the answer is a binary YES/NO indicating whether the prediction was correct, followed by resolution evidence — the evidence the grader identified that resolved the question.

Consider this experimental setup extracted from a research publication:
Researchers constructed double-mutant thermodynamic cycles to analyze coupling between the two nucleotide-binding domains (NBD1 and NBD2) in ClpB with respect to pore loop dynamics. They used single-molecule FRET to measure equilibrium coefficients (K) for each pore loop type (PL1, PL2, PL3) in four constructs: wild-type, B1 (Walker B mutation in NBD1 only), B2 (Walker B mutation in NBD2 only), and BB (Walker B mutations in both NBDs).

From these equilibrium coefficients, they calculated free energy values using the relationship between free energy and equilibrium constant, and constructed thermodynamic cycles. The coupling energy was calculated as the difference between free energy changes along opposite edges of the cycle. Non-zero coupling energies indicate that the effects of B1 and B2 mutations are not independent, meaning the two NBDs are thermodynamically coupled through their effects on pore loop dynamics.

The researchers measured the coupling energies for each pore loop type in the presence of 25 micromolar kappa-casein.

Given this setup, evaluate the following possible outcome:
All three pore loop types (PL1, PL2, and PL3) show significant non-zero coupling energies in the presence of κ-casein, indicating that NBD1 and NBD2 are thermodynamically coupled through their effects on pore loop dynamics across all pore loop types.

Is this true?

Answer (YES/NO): YES